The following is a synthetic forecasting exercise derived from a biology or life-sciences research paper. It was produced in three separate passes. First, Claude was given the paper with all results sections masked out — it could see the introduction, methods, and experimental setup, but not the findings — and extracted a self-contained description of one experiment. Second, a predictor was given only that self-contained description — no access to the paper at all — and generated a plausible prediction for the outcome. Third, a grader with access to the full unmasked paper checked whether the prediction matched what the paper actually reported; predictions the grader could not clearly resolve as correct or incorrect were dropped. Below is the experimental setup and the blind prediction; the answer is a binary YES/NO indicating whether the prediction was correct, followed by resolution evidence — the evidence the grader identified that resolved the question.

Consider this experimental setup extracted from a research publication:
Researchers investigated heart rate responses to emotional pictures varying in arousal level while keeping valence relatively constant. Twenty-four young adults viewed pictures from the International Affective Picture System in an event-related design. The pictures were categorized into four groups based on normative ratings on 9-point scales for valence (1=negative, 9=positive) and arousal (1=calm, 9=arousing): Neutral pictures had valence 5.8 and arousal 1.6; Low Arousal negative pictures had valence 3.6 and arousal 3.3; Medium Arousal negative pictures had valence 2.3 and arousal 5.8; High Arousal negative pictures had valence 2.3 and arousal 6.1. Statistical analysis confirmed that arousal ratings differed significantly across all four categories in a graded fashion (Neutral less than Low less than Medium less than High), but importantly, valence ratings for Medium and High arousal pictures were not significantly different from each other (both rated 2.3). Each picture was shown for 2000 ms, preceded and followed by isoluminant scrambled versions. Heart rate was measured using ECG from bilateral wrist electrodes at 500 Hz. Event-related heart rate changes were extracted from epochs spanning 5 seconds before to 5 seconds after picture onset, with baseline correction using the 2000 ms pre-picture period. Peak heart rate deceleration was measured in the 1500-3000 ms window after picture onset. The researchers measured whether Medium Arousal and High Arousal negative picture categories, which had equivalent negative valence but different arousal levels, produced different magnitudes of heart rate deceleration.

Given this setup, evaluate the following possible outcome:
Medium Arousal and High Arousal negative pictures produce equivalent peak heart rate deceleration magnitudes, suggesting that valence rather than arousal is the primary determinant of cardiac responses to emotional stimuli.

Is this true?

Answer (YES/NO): NO